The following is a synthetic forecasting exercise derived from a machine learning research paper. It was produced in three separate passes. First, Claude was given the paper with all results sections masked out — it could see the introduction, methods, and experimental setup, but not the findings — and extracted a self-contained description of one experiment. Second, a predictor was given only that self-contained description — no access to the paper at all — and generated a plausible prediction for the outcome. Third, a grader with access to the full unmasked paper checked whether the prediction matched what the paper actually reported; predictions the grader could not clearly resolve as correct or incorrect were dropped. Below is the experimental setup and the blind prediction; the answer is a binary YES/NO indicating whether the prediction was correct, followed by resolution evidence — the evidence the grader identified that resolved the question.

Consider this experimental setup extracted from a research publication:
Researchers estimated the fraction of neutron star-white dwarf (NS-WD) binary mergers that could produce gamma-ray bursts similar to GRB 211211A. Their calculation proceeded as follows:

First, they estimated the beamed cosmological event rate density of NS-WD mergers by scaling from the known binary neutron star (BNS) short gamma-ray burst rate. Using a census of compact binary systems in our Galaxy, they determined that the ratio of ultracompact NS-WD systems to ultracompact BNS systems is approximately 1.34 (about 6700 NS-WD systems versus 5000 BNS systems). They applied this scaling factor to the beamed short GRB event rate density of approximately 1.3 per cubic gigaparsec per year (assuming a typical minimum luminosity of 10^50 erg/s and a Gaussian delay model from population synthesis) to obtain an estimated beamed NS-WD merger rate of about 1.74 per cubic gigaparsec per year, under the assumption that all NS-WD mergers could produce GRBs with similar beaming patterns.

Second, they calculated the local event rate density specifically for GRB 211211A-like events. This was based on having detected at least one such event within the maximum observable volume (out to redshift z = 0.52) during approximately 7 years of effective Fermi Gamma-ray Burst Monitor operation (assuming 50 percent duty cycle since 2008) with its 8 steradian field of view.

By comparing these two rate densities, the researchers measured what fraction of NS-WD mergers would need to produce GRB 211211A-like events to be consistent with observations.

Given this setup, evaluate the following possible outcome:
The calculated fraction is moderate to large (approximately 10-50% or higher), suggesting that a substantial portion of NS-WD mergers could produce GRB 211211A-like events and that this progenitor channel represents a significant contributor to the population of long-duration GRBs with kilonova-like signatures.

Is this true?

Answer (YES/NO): NO